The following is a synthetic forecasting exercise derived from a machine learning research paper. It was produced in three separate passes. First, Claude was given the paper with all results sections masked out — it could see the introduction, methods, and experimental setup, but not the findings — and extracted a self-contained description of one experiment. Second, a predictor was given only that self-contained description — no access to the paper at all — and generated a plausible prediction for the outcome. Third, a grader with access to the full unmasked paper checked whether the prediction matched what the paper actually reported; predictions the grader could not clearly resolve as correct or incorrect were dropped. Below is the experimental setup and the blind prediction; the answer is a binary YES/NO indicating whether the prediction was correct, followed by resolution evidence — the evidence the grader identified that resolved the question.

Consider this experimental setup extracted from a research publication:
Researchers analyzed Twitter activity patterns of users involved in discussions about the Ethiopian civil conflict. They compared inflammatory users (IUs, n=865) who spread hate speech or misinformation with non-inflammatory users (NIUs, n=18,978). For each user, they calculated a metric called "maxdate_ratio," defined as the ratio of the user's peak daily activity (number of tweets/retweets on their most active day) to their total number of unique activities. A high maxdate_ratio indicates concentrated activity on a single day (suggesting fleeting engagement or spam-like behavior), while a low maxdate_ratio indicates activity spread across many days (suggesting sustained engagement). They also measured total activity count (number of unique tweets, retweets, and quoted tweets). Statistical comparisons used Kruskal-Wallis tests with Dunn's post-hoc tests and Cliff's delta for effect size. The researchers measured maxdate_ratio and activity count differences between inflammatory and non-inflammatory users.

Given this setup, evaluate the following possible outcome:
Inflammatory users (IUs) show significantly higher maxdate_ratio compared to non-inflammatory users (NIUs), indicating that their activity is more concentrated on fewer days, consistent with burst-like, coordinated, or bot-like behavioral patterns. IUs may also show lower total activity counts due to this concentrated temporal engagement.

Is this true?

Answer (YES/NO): NO